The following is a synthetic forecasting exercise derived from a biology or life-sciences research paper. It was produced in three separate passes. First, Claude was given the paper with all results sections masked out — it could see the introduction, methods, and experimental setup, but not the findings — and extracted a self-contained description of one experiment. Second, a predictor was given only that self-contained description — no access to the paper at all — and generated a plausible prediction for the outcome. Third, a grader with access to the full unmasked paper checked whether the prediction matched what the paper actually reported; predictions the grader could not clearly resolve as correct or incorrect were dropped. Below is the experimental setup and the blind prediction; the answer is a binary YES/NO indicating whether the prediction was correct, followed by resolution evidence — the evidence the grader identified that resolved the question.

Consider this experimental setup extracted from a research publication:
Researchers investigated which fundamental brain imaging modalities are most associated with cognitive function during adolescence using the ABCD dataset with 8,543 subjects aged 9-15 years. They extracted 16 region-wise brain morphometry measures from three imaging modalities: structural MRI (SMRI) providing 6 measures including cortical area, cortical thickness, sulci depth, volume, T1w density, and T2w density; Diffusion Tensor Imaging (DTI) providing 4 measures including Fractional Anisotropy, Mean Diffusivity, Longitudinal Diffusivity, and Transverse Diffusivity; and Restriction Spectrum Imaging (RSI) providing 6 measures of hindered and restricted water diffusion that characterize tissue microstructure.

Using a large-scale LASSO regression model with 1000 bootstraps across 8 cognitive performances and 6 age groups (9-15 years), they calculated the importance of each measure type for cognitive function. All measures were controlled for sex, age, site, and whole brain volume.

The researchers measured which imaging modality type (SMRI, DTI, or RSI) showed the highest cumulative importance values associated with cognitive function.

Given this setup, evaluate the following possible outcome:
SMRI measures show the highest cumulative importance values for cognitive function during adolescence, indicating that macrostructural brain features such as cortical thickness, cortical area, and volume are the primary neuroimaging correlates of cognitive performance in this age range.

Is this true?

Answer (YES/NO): NO